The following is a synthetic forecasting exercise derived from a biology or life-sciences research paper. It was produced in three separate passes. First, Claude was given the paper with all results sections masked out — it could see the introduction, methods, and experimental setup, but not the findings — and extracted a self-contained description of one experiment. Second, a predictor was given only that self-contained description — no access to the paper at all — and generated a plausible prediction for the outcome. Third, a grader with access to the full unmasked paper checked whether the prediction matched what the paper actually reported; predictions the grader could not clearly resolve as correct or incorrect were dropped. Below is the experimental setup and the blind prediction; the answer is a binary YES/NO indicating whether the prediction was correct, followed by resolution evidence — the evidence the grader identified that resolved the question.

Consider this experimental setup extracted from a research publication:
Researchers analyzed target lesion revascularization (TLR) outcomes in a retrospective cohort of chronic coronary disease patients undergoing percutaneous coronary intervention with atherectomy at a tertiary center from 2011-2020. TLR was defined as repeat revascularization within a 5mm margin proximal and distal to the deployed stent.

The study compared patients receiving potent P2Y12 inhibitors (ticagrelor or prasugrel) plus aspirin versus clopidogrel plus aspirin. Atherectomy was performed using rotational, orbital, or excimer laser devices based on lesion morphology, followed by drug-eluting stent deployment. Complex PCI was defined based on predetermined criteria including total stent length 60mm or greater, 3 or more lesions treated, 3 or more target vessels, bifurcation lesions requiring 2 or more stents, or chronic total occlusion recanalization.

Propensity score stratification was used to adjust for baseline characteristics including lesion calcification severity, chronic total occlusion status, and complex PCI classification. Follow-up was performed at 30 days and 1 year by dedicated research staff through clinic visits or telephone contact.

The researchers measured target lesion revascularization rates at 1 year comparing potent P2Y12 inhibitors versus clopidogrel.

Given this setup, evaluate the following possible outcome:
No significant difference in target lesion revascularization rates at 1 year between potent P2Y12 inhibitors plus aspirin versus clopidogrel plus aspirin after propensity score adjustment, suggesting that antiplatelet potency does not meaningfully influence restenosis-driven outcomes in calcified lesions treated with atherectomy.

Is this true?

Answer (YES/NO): NO